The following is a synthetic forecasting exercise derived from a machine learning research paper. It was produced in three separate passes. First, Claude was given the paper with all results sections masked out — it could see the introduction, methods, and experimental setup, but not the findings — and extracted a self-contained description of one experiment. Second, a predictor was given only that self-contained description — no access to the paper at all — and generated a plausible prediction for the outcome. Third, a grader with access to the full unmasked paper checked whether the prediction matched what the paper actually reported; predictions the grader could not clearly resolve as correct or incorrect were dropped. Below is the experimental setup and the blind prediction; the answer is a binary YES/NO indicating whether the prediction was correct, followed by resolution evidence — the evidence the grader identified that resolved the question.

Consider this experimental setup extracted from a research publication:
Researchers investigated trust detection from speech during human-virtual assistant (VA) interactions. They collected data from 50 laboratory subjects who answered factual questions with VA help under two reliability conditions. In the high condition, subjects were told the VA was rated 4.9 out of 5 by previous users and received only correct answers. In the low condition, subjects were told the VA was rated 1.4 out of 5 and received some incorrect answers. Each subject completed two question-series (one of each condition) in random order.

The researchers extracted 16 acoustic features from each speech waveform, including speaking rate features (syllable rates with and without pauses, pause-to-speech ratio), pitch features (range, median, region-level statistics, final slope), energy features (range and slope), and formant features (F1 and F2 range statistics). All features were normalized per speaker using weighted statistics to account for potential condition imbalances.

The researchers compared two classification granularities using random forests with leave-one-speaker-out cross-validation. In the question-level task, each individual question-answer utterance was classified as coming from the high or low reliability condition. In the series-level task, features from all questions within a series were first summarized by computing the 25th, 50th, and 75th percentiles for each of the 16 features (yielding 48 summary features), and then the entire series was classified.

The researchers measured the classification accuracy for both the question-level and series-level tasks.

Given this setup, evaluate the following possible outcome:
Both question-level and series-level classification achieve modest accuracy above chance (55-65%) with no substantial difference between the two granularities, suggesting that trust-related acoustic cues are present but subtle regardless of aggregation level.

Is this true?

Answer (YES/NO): NO